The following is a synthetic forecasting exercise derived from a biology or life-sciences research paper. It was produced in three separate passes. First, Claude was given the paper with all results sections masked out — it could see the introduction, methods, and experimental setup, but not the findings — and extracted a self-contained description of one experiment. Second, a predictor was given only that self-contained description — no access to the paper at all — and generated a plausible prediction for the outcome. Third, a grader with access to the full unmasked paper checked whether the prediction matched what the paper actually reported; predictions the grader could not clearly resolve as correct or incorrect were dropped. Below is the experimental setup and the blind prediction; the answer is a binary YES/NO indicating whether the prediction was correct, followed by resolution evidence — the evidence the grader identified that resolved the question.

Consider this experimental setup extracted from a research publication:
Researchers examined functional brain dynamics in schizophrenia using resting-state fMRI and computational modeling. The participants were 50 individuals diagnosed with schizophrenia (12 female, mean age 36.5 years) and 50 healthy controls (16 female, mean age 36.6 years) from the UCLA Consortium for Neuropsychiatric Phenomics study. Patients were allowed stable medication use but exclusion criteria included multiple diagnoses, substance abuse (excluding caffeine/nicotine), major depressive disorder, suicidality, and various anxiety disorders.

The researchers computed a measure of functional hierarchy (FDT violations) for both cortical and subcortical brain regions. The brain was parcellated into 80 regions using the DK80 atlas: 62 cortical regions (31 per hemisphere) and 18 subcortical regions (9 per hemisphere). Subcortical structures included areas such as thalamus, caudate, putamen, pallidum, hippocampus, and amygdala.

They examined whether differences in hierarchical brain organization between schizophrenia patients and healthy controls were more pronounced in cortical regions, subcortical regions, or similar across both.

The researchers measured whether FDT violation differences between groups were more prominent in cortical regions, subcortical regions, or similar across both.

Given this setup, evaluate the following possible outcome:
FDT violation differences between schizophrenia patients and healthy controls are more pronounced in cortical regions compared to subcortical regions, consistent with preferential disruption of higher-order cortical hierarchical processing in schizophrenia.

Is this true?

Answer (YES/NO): YES